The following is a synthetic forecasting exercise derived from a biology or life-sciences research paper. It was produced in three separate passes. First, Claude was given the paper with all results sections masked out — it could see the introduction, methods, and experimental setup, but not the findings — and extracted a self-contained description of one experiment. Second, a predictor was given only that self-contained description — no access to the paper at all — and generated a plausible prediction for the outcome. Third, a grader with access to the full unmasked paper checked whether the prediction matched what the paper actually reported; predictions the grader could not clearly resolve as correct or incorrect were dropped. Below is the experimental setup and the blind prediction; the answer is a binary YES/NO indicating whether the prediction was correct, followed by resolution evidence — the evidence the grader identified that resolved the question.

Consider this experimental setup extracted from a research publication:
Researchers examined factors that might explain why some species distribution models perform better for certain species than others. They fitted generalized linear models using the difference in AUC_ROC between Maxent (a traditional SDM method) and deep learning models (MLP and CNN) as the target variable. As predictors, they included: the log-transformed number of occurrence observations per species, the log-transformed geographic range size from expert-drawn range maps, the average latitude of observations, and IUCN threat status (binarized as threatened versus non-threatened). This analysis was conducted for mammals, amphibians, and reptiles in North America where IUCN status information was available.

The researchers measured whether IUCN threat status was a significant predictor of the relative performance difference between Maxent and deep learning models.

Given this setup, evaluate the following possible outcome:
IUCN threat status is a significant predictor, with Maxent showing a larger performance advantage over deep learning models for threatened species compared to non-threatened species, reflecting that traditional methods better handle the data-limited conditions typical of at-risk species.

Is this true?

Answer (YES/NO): NO